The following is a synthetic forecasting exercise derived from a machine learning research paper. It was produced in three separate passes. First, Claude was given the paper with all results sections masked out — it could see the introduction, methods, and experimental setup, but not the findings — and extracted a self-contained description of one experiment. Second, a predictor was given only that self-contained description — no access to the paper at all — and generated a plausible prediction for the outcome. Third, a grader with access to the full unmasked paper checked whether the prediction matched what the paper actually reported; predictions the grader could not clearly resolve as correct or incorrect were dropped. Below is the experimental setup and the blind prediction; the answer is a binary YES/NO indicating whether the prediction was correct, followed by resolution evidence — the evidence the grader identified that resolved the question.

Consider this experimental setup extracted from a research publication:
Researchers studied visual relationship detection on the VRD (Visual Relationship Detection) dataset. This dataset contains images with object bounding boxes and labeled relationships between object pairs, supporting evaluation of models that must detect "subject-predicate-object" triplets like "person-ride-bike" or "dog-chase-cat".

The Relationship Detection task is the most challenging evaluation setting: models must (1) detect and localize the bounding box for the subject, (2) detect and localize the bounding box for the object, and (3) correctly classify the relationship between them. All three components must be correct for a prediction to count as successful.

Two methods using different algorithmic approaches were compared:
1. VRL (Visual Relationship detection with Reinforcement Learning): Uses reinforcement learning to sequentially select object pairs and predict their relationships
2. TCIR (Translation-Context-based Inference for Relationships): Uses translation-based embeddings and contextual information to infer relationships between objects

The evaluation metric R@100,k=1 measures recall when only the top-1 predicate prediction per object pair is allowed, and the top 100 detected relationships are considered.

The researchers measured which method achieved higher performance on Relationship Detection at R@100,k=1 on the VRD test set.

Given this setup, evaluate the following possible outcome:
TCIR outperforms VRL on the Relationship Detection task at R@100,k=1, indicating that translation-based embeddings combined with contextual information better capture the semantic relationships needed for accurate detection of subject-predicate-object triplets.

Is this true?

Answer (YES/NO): YES